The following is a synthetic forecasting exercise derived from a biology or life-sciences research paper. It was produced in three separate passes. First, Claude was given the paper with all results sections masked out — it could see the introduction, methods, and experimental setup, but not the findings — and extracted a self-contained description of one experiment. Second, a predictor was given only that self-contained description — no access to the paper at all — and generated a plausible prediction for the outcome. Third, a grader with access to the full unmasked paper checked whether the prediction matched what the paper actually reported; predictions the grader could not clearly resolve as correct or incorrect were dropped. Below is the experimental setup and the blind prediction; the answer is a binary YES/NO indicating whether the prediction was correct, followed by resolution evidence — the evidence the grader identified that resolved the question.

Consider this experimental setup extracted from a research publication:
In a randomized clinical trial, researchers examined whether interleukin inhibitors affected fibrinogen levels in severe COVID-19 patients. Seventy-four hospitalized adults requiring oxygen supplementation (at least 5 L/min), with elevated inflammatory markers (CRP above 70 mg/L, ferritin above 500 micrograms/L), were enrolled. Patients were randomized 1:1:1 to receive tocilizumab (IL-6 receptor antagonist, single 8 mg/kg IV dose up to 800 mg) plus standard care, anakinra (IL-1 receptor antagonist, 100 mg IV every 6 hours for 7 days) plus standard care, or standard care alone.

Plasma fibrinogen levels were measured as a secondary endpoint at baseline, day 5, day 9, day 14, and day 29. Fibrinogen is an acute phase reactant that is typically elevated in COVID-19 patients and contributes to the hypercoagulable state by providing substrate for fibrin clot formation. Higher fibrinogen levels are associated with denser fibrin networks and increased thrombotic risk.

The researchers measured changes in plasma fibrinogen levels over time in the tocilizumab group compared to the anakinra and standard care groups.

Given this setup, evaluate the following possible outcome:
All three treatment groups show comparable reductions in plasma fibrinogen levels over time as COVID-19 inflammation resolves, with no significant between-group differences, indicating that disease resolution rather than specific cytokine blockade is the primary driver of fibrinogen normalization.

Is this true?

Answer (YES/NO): NO